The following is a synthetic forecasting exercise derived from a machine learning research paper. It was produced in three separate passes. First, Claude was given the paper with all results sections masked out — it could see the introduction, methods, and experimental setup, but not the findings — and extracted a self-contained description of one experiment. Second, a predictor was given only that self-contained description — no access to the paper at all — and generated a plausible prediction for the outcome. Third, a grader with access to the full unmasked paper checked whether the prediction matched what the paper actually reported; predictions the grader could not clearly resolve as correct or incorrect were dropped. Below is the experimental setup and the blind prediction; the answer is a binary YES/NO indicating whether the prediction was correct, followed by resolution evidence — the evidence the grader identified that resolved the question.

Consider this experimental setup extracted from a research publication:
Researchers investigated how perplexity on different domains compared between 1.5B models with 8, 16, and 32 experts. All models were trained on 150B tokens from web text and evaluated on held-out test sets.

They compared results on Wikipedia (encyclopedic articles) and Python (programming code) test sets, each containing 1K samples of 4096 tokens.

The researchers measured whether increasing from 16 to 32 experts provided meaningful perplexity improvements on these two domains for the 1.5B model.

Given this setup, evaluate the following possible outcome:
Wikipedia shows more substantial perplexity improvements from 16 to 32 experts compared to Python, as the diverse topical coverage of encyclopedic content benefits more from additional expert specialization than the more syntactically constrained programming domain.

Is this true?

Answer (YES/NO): NO